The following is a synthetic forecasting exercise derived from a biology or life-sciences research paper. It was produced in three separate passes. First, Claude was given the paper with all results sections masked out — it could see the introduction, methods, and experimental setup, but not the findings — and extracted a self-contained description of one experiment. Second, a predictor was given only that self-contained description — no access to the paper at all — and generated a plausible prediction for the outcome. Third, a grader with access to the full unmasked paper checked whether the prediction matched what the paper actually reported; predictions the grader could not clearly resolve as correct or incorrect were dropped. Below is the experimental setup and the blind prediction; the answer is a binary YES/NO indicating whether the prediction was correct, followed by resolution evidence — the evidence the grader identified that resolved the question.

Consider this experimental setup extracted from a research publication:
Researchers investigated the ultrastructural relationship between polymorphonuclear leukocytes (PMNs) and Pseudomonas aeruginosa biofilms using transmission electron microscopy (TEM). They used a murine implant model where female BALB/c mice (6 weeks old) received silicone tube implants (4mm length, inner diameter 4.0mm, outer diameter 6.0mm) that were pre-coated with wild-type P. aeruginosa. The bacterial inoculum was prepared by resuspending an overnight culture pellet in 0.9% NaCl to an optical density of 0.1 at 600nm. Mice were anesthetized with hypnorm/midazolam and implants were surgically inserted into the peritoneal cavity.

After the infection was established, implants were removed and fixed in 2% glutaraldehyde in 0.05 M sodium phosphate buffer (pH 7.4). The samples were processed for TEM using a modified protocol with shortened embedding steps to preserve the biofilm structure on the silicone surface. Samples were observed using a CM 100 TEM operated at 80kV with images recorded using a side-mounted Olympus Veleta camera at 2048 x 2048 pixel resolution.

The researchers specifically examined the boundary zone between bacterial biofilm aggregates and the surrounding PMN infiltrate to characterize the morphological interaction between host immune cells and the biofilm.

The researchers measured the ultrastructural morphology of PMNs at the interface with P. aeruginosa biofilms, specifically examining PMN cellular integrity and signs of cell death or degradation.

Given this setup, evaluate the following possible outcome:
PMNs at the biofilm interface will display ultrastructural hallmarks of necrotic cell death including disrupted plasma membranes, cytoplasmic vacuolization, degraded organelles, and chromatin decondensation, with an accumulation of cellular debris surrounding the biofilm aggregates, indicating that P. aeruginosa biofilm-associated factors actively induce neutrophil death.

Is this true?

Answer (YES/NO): YES